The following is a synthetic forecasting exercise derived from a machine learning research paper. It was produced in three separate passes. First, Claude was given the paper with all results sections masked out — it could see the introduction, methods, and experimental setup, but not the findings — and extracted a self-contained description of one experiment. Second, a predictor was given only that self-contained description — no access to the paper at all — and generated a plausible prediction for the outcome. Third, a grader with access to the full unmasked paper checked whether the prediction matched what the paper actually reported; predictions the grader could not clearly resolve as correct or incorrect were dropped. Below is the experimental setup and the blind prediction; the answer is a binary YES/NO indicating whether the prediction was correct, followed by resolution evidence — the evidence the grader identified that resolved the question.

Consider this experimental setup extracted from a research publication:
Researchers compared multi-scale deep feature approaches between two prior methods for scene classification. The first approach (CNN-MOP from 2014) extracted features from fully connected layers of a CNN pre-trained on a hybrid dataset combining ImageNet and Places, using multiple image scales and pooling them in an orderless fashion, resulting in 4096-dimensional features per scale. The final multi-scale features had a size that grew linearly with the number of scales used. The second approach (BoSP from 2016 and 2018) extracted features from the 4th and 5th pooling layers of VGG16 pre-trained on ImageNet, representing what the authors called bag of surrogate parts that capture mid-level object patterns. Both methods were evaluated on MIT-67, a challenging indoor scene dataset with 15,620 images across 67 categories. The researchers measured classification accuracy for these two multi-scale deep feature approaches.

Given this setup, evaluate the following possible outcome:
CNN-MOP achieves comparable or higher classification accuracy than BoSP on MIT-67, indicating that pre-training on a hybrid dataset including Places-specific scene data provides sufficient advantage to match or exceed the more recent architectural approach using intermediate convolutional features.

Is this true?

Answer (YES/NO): NO